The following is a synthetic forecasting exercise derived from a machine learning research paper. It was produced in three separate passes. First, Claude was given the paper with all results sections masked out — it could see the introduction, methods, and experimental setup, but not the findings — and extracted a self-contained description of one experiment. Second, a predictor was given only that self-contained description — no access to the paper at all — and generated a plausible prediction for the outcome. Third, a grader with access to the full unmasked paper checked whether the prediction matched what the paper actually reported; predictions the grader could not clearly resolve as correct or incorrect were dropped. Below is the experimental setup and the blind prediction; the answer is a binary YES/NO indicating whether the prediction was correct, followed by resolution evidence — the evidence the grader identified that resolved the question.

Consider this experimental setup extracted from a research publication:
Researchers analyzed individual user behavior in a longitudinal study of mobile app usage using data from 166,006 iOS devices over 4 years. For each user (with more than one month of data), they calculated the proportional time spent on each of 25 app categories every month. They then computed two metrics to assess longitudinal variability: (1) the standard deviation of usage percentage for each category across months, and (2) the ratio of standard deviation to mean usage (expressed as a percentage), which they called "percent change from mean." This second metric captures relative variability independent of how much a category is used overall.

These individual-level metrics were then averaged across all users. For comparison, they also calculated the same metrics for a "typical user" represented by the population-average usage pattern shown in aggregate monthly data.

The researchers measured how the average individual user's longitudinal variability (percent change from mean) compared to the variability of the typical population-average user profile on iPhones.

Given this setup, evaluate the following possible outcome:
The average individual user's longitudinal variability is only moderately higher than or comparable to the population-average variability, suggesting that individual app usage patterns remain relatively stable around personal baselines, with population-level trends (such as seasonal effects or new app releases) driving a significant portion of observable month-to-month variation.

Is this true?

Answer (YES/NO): NO